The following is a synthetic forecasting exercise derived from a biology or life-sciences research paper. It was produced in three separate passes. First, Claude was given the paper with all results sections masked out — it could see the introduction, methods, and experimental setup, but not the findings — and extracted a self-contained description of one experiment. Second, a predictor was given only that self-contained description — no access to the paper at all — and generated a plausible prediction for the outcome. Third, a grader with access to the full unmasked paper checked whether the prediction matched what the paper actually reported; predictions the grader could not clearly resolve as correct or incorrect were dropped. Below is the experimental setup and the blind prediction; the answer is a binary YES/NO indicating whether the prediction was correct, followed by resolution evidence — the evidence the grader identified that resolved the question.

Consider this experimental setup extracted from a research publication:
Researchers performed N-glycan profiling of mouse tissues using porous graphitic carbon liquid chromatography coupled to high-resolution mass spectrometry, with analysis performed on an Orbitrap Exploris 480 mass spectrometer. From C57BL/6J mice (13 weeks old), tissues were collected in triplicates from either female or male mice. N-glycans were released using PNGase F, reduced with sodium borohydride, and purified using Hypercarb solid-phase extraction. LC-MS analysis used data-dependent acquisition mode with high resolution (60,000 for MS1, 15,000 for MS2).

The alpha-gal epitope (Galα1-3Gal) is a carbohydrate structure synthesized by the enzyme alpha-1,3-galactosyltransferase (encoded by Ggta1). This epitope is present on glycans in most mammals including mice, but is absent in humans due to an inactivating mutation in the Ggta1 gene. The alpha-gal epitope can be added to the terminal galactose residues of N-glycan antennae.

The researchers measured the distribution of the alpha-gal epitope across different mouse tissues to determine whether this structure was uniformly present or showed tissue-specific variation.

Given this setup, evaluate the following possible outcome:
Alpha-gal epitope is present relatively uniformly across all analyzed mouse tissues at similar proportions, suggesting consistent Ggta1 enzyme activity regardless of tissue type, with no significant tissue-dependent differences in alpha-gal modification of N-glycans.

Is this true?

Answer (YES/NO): NO